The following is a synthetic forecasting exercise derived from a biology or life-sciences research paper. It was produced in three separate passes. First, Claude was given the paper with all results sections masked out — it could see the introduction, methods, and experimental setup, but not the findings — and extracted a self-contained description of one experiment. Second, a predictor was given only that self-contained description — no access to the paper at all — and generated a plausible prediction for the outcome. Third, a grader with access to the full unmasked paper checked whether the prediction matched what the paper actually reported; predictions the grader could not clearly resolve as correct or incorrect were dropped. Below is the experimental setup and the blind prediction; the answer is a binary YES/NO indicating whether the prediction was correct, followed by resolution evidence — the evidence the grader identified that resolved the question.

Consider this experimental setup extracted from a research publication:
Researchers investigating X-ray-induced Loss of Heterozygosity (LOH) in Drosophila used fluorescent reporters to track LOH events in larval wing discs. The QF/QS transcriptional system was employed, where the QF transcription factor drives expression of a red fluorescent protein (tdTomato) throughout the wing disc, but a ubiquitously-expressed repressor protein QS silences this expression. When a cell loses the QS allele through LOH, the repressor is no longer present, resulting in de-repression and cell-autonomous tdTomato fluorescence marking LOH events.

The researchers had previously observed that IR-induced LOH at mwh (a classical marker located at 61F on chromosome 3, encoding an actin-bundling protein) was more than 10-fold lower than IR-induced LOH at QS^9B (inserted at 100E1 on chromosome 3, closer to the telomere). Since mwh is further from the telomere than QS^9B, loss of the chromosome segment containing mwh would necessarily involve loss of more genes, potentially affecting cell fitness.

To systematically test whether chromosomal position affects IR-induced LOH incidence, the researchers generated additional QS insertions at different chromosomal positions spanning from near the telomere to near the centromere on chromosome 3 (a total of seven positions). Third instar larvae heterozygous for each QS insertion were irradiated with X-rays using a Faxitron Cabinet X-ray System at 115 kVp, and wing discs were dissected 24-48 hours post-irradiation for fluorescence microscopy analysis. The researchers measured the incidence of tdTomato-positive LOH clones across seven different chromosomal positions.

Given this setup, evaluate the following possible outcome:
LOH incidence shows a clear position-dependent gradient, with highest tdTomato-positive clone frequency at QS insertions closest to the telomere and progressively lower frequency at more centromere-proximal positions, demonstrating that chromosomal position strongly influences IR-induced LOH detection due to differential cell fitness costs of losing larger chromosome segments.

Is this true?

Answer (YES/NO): NO